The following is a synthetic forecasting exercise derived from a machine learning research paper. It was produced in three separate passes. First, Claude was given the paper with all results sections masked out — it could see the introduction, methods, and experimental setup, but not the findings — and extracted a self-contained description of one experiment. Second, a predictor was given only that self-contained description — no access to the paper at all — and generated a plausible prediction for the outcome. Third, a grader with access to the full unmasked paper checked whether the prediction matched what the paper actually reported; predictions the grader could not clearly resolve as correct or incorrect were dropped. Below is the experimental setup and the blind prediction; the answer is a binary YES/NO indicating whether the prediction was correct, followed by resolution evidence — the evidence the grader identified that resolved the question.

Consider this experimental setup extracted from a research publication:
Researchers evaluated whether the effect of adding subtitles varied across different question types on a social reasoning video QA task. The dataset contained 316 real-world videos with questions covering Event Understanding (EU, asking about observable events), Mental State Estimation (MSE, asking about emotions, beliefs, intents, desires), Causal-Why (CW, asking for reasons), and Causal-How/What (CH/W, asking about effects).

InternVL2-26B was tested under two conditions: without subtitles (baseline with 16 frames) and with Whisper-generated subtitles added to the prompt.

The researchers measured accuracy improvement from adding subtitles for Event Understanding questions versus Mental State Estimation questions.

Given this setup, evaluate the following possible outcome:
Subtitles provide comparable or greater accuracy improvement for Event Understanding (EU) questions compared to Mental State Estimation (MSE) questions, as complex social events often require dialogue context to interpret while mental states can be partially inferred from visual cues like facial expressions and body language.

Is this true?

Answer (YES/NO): YES